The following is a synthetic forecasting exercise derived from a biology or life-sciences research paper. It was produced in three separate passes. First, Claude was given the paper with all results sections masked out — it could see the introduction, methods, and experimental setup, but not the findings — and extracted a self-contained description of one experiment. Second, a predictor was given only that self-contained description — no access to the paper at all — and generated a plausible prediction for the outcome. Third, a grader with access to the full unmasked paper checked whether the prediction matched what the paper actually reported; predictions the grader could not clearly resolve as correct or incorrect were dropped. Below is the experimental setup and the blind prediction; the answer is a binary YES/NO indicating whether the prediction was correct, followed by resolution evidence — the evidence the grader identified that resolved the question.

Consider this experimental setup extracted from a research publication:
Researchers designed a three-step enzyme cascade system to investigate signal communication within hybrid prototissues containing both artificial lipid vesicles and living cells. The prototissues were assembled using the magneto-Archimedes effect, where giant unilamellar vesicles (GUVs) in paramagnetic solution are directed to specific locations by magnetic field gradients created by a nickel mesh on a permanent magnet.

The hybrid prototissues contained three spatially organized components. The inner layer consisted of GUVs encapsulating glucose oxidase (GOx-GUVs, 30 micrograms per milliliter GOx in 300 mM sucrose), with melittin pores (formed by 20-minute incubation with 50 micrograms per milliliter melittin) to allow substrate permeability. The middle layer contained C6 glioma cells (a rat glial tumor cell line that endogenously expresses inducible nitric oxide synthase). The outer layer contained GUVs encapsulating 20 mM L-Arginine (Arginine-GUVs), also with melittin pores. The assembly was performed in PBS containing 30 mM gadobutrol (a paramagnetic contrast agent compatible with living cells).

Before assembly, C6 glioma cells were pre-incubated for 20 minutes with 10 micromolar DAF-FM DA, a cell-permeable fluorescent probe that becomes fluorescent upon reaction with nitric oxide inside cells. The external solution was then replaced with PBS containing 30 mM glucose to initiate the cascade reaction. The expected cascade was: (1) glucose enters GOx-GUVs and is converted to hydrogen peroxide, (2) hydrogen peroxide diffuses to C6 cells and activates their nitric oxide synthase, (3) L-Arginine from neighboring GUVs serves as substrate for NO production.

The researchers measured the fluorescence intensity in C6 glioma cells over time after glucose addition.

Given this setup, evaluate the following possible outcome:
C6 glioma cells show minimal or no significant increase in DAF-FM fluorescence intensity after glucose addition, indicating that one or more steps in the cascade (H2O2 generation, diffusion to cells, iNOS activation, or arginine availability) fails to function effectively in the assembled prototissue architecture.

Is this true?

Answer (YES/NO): NO